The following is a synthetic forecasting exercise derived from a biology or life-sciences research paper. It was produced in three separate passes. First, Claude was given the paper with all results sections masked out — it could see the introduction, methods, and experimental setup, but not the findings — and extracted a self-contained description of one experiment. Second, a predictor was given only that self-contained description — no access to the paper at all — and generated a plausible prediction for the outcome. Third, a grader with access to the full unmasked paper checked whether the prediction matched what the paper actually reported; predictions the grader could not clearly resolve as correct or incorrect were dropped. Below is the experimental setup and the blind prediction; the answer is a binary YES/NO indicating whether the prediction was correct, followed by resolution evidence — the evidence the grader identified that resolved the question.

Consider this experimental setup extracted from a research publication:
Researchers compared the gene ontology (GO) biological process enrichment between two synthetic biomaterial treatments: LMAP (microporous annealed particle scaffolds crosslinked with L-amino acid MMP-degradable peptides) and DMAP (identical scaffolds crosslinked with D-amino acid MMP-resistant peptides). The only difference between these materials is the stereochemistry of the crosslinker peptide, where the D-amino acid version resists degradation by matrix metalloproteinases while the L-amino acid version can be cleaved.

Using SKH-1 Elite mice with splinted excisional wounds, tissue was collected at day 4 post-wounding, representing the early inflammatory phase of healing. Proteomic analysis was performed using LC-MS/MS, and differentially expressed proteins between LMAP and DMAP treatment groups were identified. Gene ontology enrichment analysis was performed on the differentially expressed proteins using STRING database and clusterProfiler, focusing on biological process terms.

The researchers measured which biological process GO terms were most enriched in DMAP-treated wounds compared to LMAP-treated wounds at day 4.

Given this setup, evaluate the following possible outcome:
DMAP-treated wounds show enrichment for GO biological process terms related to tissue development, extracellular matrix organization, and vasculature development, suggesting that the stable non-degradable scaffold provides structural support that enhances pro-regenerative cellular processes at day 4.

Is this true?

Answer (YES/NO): NO